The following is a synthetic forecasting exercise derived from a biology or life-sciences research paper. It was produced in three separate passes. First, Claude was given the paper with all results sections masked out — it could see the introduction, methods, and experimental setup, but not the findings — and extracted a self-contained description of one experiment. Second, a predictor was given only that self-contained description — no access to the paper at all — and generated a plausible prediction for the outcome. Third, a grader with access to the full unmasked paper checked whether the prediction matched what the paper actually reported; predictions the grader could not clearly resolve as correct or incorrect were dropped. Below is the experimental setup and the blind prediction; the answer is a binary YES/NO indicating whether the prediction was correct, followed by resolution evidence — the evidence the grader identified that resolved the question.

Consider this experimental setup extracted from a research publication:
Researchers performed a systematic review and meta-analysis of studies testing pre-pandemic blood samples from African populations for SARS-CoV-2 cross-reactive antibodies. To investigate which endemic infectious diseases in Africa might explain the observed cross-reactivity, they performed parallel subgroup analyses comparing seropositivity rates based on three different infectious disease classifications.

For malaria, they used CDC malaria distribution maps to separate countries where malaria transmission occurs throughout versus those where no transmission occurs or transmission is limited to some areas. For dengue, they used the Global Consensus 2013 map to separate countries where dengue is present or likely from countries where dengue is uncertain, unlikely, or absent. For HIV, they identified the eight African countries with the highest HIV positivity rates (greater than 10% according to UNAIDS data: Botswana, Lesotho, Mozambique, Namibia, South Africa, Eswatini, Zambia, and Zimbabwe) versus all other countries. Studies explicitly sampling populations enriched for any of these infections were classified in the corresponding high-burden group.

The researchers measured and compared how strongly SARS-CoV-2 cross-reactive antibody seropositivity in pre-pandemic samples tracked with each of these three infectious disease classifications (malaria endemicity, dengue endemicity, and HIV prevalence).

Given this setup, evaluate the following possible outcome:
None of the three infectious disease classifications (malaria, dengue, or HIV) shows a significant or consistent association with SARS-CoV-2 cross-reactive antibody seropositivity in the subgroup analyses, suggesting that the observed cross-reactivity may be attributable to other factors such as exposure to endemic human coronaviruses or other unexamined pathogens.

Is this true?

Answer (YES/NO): NO